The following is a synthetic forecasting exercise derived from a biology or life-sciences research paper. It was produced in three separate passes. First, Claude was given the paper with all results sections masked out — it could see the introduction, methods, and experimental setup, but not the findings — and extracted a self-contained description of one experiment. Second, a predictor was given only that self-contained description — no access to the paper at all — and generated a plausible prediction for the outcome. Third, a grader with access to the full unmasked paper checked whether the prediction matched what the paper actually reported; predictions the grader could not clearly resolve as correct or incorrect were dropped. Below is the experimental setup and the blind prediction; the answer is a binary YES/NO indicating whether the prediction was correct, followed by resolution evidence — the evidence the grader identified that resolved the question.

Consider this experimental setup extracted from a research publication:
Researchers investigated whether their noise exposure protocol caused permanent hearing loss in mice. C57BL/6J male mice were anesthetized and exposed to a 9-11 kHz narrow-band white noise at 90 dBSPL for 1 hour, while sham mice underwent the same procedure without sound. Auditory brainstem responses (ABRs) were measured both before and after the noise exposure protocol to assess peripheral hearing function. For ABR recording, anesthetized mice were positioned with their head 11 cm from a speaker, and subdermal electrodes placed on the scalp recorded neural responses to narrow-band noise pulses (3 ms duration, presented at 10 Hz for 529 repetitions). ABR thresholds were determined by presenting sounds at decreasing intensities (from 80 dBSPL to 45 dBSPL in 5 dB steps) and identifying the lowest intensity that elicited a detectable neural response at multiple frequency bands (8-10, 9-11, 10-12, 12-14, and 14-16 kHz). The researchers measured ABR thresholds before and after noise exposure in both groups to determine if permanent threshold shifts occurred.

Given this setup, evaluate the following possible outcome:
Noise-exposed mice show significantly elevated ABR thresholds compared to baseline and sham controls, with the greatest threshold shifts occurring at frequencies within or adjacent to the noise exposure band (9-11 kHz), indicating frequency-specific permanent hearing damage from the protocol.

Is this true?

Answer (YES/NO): NO